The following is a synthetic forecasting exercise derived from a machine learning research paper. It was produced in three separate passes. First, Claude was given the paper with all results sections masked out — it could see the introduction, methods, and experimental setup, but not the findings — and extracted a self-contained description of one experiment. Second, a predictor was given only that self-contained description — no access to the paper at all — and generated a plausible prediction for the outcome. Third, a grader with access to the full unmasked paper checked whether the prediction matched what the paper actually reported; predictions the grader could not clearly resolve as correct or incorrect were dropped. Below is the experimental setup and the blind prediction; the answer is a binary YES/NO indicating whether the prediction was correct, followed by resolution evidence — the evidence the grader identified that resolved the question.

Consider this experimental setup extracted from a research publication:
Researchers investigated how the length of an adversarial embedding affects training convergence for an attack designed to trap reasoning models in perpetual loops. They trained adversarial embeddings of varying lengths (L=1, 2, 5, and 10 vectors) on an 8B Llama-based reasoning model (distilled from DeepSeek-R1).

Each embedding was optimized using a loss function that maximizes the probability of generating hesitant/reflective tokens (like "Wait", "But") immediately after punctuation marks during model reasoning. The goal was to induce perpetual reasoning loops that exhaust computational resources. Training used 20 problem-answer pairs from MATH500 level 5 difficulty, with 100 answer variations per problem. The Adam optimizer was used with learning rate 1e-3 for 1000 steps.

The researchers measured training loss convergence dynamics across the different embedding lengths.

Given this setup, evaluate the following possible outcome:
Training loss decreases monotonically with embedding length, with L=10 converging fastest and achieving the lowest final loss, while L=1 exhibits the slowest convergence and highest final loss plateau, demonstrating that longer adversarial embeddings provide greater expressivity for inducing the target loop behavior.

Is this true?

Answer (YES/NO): NO